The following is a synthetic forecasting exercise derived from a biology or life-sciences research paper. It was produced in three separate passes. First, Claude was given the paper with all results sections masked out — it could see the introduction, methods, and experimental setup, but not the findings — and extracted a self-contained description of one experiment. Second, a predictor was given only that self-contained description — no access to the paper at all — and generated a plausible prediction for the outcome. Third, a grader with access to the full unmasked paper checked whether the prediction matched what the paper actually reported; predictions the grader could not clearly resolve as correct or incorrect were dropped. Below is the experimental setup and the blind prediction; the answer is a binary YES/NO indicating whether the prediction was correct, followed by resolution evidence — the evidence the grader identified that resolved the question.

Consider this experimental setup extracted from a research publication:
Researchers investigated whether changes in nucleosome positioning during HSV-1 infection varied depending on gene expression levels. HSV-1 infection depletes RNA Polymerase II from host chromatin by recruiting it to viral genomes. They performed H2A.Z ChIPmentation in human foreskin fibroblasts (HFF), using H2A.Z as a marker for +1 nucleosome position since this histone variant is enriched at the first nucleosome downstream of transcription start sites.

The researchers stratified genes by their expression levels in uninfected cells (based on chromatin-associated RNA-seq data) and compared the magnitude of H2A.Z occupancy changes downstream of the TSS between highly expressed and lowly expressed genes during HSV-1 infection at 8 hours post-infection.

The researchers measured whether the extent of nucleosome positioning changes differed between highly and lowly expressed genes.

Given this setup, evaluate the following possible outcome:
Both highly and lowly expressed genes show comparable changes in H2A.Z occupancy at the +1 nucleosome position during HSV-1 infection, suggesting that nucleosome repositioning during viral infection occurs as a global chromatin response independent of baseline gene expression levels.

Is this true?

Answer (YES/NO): NO